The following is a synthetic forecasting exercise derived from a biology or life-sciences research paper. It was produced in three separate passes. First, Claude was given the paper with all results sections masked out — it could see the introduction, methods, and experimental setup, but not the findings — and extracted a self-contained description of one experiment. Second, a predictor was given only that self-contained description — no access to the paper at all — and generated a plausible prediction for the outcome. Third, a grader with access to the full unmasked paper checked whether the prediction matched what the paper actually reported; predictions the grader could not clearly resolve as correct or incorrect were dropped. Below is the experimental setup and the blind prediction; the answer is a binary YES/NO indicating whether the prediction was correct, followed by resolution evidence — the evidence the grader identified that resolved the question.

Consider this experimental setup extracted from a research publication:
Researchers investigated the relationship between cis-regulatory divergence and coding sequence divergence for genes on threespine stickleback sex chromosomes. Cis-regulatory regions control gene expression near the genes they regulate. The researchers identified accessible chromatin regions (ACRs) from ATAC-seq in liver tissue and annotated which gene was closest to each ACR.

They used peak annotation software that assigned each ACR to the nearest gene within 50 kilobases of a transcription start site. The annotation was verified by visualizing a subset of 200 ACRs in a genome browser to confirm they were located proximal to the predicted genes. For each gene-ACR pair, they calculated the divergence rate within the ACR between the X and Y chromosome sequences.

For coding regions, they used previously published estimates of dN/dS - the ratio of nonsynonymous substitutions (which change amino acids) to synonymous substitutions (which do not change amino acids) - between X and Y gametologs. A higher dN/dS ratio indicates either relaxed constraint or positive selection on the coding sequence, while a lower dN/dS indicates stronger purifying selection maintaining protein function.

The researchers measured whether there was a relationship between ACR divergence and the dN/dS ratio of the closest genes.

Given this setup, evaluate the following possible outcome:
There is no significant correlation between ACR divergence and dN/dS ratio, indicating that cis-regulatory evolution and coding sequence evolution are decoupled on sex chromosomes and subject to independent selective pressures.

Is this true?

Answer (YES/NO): YES